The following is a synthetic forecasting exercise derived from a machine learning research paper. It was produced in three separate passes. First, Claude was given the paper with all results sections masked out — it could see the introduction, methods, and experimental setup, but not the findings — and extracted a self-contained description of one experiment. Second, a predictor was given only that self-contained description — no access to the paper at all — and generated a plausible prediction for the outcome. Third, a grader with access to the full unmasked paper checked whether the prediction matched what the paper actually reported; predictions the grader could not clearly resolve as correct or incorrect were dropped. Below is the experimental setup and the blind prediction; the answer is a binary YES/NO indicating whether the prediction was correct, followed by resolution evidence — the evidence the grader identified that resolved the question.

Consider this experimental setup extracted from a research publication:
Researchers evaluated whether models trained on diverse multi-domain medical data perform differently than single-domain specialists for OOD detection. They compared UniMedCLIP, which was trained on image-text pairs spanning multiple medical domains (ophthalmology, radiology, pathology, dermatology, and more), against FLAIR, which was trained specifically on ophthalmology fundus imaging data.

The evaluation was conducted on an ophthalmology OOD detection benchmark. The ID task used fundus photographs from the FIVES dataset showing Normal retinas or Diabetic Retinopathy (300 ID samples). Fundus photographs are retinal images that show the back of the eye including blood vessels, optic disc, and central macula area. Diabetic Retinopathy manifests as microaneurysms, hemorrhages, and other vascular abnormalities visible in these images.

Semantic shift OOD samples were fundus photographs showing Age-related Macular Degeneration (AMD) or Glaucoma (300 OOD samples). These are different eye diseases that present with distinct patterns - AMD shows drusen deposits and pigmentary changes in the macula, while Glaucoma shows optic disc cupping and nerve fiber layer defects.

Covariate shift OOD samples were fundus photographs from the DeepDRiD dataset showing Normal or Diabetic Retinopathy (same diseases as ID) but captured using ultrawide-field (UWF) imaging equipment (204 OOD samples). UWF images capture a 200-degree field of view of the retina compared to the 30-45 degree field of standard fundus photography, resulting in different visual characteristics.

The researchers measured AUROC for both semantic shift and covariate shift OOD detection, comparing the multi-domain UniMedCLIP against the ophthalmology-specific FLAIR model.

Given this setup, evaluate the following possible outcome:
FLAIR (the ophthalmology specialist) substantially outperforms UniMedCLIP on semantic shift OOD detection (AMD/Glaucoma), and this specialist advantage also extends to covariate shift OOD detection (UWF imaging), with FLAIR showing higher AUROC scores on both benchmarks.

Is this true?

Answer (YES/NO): NO